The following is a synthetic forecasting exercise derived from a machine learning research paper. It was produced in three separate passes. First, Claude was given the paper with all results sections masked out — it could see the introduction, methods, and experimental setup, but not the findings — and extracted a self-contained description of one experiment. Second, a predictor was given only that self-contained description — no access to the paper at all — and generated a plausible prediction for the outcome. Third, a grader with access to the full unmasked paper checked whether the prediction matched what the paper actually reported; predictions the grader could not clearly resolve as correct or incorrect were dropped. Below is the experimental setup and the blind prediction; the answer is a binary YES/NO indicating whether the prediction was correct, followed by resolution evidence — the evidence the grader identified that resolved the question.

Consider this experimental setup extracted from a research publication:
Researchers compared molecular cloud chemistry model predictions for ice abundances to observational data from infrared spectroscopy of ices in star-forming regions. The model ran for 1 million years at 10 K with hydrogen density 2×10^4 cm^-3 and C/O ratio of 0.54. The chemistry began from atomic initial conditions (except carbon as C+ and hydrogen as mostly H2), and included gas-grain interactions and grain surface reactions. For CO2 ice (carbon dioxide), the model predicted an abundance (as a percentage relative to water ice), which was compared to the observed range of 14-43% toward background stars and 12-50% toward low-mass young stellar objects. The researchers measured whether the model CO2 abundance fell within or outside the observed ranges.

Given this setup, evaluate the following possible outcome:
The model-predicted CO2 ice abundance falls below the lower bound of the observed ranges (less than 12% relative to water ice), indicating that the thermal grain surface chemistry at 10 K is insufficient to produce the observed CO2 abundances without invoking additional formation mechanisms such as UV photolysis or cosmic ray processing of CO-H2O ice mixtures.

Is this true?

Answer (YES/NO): YES